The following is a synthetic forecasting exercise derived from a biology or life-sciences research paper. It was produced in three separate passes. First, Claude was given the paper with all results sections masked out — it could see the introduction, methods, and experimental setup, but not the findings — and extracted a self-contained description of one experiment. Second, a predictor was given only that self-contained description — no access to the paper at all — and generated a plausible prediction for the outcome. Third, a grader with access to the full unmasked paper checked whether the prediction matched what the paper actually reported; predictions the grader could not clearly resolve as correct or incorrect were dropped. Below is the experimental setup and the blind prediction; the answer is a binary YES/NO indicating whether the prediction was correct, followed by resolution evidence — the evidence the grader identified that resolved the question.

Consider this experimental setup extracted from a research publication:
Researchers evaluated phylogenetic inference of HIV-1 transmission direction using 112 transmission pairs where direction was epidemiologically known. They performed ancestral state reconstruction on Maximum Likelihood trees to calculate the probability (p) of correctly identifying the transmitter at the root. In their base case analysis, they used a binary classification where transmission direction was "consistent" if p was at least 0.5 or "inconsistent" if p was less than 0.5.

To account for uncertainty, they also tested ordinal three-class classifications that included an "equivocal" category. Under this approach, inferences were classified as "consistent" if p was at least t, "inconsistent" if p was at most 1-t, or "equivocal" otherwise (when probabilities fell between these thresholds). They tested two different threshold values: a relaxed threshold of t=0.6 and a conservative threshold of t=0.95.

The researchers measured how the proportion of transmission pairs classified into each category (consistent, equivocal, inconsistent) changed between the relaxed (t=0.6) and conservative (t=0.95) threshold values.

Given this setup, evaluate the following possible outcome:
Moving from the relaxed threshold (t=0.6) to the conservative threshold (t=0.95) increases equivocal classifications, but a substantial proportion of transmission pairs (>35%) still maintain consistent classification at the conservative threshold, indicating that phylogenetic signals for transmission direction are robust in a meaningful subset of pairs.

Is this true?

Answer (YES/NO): YES